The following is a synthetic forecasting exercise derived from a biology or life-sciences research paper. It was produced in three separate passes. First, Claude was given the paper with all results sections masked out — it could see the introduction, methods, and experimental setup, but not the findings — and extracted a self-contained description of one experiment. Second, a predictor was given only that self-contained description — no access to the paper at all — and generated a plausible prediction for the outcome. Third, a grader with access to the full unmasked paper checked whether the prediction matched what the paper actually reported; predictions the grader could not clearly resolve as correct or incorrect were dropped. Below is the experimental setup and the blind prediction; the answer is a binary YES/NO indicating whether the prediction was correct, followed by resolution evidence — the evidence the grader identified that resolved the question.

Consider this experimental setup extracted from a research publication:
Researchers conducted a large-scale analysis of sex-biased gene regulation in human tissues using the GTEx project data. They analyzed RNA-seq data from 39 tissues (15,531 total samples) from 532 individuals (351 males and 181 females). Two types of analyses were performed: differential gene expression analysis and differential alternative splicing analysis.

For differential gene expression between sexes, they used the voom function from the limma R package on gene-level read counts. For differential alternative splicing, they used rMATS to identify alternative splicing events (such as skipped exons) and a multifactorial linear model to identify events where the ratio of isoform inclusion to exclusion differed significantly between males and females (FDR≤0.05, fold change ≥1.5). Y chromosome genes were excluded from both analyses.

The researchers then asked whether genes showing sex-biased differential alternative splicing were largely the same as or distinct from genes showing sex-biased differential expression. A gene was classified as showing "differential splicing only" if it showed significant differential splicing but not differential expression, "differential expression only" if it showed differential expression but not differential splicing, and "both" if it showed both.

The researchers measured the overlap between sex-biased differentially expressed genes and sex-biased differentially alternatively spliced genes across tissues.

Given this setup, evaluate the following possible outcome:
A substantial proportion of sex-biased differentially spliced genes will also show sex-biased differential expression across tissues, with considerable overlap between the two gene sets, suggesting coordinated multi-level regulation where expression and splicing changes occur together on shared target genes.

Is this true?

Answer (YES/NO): NO